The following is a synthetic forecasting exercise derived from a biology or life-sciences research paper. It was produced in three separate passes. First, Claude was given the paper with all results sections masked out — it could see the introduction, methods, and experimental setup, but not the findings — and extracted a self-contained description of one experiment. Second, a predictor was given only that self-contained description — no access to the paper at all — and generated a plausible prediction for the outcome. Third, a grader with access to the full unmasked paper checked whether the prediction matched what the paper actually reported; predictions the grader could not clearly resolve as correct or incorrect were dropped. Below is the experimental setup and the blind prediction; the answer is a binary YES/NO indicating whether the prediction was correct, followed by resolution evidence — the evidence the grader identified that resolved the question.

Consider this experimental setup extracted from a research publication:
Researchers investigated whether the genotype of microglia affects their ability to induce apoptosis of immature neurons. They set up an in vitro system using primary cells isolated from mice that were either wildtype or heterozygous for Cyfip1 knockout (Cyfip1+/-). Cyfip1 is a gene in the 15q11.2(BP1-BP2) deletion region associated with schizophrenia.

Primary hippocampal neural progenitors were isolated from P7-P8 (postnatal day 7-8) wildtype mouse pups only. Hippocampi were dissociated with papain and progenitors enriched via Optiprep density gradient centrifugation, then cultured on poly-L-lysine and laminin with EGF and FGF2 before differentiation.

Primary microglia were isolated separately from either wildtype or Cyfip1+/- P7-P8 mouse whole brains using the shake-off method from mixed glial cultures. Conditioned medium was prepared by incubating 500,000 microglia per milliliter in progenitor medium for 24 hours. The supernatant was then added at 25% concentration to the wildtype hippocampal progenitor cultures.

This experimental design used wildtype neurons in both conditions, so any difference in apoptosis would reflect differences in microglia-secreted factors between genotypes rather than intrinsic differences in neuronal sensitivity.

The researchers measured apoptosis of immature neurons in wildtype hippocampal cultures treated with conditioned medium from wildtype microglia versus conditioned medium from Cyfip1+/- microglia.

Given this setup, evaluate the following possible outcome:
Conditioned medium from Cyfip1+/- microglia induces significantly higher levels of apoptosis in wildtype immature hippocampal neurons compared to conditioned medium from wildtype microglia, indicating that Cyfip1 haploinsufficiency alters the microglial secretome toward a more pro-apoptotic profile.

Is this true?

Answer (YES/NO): NO